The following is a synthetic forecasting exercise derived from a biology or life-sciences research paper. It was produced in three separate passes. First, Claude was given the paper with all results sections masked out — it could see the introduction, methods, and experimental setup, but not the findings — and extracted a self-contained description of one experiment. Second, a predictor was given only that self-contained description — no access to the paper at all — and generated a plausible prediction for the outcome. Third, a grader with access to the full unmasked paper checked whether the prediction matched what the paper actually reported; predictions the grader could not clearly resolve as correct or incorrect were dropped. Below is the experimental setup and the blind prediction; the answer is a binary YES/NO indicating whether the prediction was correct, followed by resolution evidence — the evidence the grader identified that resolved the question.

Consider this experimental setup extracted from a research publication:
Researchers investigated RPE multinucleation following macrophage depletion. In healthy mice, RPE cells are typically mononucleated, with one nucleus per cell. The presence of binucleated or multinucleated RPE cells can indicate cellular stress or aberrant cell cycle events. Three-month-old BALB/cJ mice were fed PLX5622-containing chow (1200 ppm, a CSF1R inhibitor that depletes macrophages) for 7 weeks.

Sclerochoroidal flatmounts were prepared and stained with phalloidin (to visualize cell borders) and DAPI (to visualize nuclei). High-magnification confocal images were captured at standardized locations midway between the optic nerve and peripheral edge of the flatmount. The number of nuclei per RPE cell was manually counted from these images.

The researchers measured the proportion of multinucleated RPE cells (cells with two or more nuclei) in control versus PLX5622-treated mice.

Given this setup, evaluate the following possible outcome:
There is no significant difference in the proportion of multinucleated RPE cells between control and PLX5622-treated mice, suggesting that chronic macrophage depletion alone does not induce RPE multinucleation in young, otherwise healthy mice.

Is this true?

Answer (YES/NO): NO